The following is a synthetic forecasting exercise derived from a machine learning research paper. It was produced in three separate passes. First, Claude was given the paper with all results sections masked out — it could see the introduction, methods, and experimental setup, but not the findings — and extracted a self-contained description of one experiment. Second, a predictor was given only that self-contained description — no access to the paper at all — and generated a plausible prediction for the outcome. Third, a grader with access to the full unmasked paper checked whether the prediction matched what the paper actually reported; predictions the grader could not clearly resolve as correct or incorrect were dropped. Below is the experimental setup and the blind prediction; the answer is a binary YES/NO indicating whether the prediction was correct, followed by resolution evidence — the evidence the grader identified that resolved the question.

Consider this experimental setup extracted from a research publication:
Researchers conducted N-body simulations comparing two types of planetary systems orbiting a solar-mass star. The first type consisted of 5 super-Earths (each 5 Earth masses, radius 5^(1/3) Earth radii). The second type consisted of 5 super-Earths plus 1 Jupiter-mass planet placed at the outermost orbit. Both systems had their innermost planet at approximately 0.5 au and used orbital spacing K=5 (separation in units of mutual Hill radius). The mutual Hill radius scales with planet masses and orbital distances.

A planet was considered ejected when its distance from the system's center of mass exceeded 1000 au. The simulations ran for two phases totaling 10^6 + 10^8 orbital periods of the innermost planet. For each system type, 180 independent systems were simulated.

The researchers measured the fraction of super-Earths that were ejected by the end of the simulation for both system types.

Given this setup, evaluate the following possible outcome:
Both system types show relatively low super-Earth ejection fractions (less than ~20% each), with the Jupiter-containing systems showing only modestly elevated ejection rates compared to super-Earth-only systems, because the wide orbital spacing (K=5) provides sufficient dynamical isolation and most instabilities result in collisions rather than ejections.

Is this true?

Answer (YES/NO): NO